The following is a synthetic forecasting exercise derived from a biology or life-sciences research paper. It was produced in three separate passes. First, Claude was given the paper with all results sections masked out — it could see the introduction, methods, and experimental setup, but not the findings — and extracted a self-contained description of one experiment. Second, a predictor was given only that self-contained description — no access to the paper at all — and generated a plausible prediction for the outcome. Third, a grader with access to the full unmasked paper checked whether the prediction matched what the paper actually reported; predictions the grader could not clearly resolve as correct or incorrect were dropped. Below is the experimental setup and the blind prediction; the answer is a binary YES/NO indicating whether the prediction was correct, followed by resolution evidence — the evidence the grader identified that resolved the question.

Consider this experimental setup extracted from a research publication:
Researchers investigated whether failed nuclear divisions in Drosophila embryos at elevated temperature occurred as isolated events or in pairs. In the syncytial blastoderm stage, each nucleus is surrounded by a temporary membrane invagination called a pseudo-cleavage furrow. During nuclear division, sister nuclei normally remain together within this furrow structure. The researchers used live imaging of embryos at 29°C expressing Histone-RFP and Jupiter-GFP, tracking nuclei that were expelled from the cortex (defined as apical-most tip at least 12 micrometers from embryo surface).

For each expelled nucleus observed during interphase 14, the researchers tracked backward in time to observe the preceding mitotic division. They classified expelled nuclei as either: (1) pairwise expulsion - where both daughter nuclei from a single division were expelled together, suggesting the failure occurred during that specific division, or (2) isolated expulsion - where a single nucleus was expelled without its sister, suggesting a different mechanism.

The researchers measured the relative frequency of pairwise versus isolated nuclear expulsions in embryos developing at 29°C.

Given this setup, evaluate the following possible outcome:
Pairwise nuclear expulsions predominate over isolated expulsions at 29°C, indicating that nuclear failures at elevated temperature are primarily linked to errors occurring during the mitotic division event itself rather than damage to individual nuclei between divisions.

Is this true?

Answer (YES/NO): YES